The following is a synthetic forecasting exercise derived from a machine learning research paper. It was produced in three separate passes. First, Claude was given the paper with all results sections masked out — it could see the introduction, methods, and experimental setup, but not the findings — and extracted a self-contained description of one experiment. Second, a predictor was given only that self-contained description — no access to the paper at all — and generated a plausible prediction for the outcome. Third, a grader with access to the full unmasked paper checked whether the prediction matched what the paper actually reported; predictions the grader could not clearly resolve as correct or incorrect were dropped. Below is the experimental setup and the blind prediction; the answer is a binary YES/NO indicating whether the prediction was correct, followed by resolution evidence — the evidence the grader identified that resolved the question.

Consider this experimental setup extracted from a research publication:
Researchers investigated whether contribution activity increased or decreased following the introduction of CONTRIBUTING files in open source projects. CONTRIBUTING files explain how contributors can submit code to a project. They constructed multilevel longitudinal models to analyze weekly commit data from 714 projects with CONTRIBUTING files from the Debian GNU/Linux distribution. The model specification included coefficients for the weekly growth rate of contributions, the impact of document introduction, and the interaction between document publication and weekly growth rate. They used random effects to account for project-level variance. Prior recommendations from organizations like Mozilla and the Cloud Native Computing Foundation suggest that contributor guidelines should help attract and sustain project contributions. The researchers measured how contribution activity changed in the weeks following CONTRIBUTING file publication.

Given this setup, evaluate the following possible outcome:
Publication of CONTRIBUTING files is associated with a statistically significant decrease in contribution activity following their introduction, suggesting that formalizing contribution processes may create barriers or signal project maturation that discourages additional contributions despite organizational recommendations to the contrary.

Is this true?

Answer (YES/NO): YES